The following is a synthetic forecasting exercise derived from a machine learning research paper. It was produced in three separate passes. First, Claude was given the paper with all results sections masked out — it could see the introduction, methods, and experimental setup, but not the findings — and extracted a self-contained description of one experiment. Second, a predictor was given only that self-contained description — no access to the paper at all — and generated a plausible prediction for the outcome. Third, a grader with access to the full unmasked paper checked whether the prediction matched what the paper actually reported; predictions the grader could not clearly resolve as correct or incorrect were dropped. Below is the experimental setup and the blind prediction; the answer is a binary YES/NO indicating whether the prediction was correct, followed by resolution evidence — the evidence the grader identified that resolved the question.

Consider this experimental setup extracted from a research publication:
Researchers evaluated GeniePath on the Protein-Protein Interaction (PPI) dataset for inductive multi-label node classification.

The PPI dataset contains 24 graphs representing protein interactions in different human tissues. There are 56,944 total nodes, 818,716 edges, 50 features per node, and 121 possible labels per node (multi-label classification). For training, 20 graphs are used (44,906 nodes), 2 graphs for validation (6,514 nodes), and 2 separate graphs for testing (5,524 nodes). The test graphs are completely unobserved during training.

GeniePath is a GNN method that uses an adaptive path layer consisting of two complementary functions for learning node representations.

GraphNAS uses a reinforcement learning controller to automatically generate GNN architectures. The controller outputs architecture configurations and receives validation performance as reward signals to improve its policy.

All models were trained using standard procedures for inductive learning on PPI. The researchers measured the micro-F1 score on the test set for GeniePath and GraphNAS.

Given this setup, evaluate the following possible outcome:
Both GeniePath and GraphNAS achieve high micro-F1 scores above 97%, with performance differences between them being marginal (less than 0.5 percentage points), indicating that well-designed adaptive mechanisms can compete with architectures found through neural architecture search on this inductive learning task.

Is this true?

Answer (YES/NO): NO